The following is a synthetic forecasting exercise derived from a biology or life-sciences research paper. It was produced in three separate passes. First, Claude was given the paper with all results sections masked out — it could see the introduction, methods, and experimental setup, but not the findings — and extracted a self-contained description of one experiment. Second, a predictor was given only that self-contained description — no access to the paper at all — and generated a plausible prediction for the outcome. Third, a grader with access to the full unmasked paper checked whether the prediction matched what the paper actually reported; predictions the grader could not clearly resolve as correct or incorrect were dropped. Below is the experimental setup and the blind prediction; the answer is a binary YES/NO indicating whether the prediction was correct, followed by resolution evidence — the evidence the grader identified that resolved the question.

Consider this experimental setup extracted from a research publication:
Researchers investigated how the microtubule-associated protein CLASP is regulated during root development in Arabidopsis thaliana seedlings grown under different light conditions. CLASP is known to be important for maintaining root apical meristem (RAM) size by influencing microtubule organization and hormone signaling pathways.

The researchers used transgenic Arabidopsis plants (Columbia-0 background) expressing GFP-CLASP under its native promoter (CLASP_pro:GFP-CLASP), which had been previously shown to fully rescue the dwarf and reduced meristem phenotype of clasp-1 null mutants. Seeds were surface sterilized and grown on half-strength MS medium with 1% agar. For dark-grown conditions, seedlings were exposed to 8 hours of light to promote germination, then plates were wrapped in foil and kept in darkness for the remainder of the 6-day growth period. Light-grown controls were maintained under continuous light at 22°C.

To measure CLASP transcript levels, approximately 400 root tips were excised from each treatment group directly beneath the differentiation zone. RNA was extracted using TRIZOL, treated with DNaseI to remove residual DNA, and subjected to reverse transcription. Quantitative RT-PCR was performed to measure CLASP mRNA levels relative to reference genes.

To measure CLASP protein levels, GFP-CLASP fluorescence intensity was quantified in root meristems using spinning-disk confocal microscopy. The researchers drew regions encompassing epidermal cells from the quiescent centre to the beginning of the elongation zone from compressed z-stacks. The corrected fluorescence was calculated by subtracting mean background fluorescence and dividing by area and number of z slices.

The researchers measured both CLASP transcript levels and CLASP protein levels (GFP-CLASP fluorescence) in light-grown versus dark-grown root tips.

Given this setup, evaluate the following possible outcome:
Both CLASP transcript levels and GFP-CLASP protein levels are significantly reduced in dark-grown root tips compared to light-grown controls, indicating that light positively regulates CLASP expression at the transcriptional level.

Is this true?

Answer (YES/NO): NO